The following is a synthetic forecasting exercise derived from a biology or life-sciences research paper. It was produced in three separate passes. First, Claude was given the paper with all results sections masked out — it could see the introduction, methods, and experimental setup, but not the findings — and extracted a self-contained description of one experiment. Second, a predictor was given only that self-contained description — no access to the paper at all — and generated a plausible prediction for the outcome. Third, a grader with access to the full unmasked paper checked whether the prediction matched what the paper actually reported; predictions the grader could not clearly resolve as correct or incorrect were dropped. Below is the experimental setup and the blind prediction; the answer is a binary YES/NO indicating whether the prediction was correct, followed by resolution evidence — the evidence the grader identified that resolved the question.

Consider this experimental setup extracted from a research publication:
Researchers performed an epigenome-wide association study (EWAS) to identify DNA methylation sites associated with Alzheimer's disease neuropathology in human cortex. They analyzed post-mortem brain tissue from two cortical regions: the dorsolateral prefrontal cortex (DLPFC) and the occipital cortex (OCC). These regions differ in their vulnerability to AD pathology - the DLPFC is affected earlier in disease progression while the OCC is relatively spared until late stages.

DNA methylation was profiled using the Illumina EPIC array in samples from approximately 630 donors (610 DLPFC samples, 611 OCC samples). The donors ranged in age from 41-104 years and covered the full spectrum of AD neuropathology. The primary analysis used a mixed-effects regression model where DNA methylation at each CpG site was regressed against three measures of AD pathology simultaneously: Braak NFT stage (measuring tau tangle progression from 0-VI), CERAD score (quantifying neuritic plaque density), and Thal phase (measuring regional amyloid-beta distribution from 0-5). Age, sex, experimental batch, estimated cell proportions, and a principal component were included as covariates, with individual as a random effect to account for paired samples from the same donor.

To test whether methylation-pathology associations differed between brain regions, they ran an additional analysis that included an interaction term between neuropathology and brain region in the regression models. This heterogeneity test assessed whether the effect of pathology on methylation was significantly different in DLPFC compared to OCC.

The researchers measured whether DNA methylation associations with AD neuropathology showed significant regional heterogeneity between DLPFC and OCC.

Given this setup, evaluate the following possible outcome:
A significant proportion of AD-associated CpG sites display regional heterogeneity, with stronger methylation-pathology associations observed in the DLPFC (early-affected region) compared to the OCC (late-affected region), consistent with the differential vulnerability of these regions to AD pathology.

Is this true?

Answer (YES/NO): NO